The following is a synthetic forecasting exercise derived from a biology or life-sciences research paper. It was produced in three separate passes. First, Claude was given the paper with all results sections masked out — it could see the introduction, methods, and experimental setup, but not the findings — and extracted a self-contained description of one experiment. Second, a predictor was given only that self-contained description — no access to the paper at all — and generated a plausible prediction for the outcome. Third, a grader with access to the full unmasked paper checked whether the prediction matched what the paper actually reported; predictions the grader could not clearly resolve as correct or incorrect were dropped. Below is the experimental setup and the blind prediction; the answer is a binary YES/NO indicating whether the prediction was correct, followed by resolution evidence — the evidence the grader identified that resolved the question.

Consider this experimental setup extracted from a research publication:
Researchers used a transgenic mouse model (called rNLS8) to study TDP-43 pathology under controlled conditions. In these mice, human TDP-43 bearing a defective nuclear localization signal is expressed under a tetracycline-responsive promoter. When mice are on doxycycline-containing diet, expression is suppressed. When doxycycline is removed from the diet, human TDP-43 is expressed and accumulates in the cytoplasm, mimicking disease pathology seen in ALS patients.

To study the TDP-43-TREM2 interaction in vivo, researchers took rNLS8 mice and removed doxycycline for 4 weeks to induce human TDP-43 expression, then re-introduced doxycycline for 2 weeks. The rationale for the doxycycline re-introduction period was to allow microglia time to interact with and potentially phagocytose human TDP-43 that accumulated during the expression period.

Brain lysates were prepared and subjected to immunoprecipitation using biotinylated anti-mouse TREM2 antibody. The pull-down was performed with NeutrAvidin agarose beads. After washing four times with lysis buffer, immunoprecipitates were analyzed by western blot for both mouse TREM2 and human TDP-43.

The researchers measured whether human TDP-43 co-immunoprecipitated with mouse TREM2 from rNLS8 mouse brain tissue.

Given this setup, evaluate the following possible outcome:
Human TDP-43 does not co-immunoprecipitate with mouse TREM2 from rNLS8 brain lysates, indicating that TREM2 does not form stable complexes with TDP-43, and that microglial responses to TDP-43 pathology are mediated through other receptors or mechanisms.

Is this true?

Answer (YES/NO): NO